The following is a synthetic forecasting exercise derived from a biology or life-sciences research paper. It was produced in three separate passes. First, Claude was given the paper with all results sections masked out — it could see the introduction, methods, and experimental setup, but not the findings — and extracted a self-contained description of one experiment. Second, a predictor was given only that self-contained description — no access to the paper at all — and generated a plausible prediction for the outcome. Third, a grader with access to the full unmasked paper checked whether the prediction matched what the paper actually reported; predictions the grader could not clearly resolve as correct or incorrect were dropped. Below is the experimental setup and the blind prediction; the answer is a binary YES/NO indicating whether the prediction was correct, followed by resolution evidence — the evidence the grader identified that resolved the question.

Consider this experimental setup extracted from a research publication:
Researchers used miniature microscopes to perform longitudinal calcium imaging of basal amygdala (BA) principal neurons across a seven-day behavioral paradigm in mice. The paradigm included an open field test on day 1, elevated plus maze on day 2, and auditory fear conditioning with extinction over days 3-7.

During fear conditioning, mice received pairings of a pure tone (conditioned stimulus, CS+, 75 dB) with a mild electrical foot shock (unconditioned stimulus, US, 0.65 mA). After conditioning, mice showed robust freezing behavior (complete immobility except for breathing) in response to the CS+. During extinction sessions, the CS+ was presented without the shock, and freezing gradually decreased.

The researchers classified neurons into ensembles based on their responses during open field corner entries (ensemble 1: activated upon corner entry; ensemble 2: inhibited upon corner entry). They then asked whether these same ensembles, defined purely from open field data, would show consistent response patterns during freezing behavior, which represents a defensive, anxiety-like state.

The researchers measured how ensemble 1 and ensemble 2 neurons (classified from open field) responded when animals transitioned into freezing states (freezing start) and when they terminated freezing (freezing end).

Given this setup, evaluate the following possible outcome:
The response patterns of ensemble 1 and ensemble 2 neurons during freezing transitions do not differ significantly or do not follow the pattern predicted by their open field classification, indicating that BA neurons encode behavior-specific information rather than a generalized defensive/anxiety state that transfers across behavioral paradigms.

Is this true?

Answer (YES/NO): NO